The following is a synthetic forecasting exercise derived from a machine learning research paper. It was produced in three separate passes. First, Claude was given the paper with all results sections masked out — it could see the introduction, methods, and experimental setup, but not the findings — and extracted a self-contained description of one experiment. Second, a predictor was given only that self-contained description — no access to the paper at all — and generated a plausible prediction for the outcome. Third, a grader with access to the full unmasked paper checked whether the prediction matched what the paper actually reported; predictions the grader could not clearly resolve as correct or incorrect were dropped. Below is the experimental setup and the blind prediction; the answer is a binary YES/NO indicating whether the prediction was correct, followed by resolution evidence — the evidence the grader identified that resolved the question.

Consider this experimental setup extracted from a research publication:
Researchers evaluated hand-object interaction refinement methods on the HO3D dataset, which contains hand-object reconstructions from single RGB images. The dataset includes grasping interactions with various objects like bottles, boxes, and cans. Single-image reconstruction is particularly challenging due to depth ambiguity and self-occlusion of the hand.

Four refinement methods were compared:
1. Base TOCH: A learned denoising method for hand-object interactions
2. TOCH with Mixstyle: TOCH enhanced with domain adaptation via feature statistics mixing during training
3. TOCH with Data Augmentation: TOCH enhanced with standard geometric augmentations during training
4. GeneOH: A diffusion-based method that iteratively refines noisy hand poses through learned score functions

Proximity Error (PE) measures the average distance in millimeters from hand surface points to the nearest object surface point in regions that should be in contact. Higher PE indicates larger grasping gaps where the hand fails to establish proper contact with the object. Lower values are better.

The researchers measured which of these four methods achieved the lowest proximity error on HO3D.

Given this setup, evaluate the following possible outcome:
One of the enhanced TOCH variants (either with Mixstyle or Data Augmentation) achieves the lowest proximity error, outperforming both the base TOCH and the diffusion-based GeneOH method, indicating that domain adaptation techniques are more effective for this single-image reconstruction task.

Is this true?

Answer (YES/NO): NO